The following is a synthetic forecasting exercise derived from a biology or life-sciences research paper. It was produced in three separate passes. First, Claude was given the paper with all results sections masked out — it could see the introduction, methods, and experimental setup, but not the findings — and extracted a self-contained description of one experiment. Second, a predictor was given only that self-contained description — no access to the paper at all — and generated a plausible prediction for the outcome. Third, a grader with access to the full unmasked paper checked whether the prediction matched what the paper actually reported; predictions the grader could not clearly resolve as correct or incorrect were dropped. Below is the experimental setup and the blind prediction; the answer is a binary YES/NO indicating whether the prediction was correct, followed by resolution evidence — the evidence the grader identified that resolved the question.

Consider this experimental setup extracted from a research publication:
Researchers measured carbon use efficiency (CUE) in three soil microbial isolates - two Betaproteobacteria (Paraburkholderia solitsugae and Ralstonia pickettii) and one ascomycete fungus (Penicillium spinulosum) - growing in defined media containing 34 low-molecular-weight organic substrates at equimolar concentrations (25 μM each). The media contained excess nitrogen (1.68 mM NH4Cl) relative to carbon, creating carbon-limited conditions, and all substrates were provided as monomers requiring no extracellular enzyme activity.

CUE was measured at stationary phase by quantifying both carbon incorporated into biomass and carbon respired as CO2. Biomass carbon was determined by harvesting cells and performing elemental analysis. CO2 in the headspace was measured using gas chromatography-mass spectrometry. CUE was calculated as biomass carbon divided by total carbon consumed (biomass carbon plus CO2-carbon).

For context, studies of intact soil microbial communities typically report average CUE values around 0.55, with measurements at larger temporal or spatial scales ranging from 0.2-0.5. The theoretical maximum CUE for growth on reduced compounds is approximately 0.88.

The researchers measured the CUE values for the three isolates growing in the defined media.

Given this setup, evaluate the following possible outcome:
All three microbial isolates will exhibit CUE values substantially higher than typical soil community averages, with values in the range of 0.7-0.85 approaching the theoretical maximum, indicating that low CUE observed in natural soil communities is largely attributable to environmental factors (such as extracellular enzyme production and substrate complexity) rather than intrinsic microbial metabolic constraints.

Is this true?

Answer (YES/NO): NO